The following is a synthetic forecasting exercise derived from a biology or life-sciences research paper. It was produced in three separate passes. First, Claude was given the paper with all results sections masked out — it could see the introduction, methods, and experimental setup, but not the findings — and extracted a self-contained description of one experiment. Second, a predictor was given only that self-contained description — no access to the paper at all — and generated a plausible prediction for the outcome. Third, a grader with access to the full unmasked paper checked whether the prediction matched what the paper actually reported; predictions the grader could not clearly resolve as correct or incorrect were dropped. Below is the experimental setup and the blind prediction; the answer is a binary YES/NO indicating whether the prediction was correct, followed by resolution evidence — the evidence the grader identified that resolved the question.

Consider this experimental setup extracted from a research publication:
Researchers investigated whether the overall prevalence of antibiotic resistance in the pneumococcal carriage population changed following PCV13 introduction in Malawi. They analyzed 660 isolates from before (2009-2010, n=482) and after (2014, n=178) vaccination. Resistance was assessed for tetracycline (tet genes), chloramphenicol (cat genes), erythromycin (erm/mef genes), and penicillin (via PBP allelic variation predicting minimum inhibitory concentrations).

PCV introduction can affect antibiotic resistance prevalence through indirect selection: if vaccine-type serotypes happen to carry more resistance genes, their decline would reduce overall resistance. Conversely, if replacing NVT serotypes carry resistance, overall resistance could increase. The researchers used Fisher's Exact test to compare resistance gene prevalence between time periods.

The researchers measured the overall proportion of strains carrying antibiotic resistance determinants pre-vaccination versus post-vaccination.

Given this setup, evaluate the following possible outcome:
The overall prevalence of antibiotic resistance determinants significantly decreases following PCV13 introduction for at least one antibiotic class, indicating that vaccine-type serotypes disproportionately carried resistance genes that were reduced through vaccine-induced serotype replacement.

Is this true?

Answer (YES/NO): NO